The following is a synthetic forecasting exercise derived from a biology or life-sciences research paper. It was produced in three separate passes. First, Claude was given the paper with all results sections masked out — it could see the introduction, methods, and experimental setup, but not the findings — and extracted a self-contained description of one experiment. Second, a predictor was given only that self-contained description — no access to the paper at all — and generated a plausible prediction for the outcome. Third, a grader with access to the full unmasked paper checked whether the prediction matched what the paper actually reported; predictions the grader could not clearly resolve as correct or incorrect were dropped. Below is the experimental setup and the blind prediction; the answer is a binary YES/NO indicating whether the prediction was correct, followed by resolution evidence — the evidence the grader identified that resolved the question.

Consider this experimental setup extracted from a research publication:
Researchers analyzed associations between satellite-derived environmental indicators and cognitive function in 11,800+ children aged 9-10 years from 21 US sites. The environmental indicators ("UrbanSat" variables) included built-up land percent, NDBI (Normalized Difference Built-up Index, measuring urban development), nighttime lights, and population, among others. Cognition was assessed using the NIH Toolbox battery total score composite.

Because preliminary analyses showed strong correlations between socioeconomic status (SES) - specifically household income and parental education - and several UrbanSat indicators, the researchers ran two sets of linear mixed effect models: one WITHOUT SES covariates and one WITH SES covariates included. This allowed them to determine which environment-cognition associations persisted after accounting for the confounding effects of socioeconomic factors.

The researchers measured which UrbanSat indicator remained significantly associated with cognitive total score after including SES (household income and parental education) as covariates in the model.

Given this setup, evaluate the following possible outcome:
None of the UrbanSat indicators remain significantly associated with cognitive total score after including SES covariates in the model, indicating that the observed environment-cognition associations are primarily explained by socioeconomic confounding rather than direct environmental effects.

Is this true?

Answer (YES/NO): NO